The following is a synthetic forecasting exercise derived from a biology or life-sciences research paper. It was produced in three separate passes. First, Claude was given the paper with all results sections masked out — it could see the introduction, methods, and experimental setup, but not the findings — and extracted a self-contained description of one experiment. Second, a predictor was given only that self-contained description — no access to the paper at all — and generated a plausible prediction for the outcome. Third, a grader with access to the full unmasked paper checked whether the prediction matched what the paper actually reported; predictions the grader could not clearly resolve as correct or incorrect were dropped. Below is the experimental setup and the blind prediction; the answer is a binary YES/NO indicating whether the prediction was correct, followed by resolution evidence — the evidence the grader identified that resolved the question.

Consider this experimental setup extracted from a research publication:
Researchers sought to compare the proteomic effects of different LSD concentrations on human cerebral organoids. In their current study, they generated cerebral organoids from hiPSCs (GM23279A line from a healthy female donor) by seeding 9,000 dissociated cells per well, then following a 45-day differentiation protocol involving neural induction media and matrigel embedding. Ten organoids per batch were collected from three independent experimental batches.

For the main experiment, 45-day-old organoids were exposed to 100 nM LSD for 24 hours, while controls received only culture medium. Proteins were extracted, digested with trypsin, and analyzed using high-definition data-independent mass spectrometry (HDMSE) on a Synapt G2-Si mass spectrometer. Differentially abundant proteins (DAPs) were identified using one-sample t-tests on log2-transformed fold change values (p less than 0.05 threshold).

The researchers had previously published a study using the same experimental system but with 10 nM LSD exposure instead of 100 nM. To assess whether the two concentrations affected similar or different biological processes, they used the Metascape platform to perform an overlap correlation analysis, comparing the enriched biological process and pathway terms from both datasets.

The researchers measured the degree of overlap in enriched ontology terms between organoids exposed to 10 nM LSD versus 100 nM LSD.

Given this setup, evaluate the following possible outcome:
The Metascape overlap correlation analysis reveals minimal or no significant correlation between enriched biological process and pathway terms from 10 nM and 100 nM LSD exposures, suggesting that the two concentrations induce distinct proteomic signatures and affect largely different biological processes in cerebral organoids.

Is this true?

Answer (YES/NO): NO